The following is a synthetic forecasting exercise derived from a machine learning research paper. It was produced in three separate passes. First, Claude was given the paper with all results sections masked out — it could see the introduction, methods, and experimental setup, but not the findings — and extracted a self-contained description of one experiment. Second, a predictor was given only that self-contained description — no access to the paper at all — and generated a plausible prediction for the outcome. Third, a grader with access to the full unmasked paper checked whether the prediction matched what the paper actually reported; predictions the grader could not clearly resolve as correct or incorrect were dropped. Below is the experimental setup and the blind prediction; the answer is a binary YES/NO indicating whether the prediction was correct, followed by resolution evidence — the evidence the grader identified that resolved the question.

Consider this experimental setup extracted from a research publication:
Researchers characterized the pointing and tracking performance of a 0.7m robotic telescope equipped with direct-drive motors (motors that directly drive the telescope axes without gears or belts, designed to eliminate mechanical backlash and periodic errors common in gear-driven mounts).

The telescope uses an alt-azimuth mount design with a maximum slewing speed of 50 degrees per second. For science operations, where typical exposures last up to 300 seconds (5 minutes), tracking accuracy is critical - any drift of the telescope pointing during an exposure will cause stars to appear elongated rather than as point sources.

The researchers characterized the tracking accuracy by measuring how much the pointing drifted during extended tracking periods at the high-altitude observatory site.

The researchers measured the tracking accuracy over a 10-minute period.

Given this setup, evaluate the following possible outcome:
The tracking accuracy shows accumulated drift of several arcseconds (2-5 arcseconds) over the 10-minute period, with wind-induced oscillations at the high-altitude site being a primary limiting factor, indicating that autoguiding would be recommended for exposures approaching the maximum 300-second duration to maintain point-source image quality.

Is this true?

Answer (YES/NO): NO